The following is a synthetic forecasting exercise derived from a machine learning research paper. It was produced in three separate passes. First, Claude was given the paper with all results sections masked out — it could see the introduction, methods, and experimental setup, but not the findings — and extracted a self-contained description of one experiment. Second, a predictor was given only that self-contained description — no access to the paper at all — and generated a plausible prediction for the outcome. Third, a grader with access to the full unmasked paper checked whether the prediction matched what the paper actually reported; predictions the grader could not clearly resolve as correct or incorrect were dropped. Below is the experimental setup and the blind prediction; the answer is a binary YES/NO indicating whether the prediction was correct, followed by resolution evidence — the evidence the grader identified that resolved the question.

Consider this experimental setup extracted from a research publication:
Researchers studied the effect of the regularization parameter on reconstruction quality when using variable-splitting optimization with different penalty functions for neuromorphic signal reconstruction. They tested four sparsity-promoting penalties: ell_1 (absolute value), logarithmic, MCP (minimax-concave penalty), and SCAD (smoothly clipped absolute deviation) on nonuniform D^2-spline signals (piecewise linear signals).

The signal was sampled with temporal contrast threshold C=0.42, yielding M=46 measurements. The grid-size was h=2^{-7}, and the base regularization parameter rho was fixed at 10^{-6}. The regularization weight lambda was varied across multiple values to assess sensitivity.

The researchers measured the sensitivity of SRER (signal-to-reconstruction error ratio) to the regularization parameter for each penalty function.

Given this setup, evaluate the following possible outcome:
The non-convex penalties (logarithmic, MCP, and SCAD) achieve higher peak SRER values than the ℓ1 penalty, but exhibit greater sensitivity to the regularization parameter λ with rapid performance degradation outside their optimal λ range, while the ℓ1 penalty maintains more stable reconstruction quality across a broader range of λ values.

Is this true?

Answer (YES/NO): NO